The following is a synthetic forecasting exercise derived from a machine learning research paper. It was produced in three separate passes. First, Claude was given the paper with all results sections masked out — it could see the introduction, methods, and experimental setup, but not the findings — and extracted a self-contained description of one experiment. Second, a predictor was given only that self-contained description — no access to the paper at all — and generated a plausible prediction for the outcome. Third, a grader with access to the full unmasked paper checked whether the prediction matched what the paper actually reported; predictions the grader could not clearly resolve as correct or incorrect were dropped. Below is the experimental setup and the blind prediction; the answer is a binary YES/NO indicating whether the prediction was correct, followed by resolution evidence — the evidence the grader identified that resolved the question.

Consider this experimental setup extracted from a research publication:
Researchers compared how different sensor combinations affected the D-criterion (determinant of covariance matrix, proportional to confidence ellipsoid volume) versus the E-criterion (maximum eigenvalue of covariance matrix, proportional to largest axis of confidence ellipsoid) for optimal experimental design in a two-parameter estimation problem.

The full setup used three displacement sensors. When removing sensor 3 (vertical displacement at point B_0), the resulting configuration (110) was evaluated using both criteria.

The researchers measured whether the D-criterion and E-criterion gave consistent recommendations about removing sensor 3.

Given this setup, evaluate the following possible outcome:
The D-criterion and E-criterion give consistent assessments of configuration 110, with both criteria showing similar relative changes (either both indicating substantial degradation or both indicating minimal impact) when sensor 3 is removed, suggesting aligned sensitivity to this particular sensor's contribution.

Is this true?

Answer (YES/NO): NO